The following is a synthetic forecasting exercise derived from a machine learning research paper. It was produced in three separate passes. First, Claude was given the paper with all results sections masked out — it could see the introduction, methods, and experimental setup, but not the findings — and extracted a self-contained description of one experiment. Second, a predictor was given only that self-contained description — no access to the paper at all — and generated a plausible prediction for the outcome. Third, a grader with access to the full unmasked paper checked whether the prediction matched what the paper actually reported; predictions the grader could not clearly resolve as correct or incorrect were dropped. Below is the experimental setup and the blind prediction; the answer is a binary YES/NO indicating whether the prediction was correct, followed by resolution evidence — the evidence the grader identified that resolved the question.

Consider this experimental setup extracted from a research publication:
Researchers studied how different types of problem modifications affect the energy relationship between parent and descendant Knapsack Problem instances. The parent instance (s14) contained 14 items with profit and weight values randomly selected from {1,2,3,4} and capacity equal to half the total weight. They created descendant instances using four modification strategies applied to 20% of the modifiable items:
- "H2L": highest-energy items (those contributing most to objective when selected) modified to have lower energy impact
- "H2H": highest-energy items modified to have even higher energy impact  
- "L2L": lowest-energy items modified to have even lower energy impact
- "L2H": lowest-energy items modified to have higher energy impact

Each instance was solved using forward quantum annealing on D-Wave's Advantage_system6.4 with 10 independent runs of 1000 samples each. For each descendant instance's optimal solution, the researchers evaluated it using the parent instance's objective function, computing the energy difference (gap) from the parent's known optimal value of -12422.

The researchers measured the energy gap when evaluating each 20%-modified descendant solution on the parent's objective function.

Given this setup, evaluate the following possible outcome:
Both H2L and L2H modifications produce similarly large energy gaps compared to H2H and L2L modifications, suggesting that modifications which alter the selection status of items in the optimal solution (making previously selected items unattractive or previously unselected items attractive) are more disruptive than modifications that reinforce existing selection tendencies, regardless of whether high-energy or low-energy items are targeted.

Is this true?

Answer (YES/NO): NO